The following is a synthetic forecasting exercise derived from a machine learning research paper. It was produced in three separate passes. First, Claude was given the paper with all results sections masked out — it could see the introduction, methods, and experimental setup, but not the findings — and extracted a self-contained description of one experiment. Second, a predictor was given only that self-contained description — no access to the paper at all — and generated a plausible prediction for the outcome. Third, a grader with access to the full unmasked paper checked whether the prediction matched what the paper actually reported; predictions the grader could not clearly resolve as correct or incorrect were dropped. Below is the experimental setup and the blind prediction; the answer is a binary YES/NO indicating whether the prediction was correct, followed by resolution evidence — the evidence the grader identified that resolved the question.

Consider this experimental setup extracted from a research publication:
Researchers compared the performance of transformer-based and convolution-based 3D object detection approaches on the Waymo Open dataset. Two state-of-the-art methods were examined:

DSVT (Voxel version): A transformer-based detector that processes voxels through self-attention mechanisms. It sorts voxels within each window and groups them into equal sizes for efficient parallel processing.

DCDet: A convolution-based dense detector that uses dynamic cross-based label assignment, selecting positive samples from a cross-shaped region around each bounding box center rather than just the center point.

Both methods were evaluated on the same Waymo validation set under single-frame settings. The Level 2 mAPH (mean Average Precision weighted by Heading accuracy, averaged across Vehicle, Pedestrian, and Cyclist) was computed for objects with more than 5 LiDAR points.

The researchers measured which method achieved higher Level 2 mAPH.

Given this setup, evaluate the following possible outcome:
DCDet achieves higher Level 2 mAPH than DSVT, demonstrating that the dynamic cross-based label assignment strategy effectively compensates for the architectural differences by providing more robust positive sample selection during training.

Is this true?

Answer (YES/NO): YES